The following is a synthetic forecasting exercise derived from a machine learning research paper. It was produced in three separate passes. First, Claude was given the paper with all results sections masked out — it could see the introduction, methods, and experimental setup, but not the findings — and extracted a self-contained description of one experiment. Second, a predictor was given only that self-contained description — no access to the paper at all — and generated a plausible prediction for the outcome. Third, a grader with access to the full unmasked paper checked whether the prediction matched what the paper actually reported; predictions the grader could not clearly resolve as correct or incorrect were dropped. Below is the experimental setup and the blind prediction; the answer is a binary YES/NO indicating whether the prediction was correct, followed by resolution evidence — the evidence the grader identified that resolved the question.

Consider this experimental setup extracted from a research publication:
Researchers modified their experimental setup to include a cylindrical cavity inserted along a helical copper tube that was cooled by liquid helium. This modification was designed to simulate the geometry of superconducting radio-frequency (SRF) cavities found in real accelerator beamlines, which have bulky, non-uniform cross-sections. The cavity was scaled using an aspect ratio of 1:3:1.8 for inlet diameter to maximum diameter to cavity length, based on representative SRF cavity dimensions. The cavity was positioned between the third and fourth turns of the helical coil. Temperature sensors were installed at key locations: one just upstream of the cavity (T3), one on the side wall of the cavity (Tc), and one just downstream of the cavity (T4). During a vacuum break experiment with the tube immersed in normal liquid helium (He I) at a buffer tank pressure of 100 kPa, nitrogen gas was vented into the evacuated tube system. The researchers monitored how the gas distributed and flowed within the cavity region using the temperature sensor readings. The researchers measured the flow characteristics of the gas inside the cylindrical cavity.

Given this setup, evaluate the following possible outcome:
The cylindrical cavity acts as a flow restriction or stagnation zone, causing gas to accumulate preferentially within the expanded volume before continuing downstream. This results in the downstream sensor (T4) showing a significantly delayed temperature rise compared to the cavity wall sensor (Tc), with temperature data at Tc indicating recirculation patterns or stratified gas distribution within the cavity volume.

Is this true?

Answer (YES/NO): NO